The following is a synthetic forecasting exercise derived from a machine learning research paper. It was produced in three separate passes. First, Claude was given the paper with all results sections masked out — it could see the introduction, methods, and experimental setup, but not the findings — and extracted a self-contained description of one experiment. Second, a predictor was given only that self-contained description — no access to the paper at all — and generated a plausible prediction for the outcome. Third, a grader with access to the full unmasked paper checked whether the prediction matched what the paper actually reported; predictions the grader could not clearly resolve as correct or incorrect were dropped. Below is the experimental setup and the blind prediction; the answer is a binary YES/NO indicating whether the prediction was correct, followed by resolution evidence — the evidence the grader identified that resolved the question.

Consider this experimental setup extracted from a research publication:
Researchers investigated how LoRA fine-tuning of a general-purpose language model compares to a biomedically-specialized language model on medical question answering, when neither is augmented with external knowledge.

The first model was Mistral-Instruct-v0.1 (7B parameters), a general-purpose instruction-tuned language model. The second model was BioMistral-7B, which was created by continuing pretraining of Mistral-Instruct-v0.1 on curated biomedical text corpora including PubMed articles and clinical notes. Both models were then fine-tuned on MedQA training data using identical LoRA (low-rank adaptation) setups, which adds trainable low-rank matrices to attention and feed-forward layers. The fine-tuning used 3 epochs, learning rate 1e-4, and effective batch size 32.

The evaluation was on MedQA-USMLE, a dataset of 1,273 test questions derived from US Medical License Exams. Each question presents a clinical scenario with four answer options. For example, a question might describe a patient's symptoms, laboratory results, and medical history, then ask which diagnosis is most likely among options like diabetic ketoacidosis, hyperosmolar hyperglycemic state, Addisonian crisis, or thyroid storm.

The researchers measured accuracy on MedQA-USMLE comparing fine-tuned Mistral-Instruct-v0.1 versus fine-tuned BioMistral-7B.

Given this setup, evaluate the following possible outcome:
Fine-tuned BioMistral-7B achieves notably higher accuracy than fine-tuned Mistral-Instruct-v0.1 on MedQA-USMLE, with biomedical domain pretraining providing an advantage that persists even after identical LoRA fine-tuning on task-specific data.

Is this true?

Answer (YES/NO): YES